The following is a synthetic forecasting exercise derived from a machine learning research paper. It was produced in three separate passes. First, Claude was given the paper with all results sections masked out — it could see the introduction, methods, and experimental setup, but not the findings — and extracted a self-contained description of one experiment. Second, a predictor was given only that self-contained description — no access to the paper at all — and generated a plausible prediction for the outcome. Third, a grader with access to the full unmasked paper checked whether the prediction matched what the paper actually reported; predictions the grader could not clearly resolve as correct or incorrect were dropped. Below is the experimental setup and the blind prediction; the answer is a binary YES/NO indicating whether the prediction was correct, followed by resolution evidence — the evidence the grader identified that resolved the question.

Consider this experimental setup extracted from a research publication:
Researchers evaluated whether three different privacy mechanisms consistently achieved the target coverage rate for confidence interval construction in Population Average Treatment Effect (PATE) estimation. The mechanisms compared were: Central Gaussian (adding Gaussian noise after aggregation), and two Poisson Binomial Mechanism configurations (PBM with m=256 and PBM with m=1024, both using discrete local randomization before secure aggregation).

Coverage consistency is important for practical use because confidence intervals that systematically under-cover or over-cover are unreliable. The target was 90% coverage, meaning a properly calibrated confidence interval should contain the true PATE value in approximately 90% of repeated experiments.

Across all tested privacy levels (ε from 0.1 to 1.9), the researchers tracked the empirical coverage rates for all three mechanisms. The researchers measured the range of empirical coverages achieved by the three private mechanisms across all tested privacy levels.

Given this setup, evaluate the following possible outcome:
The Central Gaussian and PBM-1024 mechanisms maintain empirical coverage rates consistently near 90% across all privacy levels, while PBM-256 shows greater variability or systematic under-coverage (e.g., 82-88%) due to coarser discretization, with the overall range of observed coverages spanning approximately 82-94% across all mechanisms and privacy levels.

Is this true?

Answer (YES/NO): NO